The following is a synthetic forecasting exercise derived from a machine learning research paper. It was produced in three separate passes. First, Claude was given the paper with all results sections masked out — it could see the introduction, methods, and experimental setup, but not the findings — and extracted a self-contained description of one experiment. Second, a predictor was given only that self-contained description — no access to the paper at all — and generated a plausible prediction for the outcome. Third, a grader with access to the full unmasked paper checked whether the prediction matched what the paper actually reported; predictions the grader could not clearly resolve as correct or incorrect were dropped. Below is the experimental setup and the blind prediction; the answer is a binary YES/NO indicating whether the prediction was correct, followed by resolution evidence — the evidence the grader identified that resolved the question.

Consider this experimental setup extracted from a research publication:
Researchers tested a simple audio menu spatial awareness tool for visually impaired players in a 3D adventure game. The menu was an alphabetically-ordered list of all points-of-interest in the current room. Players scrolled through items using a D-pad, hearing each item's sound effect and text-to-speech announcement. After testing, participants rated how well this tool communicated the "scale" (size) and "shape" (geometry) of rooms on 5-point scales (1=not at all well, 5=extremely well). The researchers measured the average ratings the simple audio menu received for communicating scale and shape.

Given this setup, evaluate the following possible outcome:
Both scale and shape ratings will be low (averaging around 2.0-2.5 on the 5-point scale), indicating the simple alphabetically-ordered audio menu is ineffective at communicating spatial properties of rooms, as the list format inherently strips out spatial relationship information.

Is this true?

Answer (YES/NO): YES